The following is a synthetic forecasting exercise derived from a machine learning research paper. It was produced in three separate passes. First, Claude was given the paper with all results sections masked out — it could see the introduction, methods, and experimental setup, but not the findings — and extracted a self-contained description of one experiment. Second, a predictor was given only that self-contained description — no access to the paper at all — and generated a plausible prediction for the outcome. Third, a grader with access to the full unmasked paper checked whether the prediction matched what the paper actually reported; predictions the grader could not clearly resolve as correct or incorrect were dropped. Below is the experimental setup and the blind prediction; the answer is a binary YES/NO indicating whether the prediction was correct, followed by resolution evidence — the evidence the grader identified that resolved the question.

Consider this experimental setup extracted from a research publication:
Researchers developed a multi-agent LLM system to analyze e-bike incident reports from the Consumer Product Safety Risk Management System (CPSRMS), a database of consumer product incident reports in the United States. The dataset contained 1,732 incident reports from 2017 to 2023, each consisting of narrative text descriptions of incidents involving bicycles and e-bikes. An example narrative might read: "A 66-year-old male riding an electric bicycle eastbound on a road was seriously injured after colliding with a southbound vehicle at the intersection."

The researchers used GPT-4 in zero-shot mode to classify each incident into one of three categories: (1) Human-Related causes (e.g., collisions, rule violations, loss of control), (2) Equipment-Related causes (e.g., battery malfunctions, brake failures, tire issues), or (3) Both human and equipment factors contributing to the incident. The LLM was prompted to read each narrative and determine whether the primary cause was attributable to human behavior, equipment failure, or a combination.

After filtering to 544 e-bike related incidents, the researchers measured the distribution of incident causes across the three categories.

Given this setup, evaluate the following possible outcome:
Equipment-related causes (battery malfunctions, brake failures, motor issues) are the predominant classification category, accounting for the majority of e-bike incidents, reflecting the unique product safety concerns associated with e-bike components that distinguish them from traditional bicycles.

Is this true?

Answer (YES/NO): YES